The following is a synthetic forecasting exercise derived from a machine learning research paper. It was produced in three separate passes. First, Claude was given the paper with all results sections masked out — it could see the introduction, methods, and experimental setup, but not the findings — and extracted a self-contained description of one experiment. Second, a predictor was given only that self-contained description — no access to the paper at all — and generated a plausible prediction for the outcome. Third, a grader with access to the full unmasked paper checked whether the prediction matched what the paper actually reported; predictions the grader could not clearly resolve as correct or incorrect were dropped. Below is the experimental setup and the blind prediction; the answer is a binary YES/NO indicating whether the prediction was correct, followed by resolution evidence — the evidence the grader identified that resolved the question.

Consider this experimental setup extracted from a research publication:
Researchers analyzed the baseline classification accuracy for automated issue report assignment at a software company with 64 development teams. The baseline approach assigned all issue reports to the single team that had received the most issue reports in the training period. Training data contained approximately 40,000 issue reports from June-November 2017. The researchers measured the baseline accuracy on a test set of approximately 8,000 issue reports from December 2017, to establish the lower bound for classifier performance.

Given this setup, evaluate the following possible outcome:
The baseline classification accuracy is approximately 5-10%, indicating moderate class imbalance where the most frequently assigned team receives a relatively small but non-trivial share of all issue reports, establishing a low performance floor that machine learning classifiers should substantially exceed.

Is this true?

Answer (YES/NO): NO